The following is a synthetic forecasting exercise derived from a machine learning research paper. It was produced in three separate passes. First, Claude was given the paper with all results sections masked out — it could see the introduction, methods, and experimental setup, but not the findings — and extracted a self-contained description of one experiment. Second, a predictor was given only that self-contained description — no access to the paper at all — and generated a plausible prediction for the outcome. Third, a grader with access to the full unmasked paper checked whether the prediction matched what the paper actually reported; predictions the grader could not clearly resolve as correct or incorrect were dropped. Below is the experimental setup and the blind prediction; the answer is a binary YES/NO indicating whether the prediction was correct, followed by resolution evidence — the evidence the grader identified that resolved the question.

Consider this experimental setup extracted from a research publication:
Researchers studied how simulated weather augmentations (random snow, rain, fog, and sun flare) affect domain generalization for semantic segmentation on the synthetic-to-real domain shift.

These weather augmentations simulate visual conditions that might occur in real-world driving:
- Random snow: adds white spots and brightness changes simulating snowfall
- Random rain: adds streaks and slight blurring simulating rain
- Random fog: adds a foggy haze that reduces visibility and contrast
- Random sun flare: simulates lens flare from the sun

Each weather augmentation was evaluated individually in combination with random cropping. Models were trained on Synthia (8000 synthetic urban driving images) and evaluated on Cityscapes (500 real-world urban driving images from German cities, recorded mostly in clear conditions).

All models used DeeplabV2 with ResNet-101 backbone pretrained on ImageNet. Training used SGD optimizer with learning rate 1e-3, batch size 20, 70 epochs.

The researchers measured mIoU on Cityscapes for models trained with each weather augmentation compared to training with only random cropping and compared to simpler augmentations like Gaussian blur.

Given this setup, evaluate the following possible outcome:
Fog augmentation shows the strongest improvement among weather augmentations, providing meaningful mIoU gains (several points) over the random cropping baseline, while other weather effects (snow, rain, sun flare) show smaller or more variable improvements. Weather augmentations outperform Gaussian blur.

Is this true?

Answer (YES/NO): NO